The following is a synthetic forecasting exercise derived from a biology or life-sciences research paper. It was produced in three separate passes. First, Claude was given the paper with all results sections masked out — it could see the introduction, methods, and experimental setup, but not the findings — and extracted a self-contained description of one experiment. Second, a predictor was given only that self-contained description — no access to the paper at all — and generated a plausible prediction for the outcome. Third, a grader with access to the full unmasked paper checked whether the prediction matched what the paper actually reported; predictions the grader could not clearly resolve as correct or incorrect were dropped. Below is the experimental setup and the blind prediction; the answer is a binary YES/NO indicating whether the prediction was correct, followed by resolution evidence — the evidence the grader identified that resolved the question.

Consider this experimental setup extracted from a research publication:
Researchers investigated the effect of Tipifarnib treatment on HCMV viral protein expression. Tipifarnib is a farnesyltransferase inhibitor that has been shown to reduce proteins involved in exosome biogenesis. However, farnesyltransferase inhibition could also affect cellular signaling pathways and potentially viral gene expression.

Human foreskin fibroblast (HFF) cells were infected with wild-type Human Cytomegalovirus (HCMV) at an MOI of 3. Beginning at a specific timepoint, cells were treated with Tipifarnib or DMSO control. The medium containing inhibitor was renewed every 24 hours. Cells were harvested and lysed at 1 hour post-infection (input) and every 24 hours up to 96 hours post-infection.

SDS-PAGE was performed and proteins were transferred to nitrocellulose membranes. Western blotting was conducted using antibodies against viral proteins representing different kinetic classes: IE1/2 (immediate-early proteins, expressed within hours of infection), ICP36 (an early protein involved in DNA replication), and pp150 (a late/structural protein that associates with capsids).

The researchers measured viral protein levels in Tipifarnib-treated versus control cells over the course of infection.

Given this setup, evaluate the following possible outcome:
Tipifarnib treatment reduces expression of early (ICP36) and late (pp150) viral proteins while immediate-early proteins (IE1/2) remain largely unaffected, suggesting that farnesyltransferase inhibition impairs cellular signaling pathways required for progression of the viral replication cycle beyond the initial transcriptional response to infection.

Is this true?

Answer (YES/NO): NO